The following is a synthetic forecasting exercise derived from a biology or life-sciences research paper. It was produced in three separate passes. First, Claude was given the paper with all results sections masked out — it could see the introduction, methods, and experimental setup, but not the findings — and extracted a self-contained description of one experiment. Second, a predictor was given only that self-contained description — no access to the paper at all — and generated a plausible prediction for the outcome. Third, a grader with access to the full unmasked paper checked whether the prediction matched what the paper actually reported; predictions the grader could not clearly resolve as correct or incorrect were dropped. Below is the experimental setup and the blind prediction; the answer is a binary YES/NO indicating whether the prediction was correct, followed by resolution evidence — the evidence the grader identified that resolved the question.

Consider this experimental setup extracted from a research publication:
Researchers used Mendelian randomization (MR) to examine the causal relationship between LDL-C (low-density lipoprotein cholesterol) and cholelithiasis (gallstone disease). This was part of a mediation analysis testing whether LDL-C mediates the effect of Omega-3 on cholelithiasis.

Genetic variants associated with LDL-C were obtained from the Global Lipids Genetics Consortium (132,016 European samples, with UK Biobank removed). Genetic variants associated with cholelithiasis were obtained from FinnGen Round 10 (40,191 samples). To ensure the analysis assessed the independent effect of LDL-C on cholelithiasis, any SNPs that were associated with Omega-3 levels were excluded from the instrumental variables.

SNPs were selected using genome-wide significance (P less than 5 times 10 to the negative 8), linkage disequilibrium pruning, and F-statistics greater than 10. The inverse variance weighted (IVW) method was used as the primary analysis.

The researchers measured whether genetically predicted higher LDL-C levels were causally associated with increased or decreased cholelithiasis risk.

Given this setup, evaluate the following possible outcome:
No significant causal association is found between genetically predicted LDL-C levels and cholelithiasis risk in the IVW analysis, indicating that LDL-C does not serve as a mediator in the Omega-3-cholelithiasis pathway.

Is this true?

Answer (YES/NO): NO